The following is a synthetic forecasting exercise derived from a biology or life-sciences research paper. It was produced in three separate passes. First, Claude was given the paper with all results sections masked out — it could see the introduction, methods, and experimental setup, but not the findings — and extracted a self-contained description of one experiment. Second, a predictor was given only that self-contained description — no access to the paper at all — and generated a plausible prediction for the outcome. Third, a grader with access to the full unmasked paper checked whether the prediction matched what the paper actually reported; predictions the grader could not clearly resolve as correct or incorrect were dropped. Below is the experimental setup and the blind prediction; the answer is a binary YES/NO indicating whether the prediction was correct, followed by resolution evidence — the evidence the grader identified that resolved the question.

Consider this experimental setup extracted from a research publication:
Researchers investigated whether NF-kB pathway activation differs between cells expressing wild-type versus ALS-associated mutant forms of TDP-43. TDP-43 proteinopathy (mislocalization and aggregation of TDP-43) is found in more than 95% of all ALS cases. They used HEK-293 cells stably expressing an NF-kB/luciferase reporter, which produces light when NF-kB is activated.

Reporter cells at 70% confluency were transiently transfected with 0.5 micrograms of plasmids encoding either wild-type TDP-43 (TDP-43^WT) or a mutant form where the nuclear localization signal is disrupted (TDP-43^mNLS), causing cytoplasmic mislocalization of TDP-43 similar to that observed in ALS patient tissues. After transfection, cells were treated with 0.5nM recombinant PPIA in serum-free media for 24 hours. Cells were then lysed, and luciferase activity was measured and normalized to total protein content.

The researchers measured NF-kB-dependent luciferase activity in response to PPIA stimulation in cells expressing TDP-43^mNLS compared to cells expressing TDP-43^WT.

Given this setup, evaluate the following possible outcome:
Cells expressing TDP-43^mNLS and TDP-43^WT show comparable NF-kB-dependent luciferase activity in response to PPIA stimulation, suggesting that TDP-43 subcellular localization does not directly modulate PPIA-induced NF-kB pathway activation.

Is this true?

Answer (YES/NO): NO